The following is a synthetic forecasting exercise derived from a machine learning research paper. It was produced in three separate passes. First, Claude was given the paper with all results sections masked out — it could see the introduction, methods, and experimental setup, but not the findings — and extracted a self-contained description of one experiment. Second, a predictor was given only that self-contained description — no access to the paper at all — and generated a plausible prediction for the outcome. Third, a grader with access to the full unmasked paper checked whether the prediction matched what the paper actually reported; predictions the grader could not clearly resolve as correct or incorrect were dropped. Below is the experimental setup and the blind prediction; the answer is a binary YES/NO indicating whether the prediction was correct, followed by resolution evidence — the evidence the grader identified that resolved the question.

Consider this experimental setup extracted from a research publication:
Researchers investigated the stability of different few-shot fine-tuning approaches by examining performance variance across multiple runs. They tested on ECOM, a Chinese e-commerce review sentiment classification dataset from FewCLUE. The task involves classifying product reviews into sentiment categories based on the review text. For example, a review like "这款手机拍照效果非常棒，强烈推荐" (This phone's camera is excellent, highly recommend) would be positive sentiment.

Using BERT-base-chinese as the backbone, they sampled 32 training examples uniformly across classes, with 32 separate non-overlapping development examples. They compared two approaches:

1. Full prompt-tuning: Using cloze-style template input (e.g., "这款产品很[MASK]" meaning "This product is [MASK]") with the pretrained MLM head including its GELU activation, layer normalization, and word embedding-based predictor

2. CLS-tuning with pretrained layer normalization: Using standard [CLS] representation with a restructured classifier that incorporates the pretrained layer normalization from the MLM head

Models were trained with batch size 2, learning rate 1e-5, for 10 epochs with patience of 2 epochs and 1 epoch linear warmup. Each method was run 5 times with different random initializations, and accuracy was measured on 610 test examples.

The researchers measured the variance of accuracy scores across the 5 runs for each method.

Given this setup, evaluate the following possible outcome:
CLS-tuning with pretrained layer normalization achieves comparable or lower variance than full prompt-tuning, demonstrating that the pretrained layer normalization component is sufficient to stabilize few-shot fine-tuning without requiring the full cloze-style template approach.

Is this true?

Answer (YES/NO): YES